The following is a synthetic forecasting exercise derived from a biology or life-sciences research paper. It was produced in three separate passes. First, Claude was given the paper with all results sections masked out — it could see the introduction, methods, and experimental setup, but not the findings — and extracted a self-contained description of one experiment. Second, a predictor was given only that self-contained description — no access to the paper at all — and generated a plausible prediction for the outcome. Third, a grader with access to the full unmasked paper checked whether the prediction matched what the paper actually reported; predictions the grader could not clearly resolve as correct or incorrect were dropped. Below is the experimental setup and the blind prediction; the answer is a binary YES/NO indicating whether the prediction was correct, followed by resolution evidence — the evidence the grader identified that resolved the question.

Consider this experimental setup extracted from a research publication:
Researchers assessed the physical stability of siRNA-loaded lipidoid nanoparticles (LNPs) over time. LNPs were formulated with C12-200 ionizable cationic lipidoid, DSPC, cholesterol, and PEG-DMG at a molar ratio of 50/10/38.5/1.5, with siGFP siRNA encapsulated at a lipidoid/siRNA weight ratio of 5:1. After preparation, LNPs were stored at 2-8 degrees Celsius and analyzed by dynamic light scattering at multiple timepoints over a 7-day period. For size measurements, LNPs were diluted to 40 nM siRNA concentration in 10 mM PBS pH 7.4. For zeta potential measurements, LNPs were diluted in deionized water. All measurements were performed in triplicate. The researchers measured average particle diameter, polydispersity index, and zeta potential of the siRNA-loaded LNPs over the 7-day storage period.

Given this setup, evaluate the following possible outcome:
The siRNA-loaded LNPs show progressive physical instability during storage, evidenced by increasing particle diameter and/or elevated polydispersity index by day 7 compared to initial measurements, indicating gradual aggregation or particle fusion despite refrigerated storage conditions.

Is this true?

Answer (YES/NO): NO